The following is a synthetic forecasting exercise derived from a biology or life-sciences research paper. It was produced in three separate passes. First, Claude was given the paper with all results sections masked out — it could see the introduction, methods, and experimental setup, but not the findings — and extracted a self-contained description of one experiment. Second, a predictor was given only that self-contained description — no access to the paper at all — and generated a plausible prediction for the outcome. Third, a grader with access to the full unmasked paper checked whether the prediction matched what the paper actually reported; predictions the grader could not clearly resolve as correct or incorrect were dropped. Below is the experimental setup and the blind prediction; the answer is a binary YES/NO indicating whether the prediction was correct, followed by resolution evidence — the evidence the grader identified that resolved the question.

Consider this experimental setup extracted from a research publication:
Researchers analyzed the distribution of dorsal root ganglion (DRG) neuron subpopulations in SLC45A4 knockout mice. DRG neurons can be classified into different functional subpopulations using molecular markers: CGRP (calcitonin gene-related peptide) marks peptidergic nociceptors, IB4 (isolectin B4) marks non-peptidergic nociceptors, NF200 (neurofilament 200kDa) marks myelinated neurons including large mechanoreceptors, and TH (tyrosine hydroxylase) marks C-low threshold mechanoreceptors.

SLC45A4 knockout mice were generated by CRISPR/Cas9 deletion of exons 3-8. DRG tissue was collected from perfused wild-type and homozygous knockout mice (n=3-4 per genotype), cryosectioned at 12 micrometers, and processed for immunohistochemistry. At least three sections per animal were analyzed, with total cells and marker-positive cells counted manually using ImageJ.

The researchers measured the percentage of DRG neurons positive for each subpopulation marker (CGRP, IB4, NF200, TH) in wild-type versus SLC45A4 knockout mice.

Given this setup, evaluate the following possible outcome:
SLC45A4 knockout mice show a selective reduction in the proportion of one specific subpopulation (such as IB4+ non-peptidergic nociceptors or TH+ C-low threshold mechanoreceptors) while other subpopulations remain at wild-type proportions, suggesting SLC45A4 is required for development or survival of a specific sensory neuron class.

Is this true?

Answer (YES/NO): NO